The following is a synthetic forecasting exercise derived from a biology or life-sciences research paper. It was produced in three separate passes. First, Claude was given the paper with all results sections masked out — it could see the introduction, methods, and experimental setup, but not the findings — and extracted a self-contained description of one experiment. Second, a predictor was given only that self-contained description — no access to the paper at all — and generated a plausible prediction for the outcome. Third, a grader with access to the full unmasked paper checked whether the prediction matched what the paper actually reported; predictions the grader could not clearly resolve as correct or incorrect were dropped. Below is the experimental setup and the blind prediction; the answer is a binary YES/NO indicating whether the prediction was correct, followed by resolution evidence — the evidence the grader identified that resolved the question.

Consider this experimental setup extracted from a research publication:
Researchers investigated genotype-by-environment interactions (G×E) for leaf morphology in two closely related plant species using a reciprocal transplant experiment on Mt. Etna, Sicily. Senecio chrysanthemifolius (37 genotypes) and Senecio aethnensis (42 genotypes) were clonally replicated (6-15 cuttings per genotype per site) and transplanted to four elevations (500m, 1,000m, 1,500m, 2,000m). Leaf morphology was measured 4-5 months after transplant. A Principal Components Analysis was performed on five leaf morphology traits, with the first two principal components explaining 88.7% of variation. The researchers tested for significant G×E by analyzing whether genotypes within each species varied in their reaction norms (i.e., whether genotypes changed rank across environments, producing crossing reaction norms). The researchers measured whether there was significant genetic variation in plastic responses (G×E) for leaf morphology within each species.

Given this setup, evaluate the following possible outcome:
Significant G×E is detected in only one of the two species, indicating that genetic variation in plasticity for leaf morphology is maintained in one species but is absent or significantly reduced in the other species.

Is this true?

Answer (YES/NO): NO